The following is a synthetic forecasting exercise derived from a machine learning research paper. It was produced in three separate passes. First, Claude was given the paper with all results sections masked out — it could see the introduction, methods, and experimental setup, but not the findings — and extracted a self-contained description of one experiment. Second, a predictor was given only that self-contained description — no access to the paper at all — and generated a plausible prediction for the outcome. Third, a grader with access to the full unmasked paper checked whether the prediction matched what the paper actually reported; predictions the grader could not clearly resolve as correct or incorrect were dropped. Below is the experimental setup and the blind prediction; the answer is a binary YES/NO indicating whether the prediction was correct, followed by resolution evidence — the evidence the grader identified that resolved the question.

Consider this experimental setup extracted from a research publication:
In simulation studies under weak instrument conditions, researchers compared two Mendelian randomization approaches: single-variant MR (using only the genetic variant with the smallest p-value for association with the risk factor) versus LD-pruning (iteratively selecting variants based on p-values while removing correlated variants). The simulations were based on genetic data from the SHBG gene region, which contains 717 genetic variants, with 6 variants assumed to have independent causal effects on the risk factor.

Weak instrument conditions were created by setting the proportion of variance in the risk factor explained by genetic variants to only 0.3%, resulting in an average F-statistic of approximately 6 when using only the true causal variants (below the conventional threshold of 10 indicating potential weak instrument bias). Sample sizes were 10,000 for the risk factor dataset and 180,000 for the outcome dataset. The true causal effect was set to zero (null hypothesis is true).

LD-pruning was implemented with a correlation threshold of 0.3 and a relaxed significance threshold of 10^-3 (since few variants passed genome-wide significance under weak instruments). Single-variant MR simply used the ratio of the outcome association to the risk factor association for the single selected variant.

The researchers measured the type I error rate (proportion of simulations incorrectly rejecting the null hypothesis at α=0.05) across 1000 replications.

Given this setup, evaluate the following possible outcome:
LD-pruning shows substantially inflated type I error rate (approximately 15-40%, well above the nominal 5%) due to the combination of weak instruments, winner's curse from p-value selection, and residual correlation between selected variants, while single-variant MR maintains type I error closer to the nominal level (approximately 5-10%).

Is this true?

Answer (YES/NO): NO